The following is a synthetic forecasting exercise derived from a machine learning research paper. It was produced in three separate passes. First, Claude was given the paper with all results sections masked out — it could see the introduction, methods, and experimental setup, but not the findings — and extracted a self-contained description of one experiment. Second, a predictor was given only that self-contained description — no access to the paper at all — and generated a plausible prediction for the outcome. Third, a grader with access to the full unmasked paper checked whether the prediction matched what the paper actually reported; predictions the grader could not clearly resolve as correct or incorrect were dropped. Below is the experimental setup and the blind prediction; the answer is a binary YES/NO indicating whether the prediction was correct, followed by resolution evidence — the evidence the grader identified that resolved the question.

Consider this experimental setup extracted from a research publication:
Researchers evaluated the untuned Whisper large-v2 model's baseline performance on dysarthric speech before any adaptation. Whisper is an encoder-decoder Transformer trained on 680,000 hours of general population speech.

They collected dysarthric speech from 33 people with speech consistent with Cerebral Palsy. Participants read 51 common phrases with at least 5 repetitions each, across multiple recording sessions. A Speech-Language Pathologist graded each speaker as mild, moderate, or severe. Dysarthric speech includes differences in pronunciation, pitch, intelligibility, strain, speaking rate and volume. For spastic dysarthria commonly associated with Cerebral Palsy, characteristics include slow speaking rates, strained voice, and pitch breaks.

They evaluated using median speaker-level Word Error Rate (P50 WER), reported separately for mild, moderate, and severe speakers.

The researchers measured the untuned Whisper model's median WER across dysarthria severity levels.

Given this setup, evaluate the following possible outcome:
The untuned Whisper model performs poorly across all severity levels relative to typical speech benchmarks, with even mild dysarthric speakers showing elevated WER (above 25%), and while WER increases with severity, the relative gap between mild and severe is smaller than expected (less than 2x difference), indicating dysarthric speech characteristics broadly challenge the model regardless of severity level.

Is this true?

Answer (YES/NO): NO